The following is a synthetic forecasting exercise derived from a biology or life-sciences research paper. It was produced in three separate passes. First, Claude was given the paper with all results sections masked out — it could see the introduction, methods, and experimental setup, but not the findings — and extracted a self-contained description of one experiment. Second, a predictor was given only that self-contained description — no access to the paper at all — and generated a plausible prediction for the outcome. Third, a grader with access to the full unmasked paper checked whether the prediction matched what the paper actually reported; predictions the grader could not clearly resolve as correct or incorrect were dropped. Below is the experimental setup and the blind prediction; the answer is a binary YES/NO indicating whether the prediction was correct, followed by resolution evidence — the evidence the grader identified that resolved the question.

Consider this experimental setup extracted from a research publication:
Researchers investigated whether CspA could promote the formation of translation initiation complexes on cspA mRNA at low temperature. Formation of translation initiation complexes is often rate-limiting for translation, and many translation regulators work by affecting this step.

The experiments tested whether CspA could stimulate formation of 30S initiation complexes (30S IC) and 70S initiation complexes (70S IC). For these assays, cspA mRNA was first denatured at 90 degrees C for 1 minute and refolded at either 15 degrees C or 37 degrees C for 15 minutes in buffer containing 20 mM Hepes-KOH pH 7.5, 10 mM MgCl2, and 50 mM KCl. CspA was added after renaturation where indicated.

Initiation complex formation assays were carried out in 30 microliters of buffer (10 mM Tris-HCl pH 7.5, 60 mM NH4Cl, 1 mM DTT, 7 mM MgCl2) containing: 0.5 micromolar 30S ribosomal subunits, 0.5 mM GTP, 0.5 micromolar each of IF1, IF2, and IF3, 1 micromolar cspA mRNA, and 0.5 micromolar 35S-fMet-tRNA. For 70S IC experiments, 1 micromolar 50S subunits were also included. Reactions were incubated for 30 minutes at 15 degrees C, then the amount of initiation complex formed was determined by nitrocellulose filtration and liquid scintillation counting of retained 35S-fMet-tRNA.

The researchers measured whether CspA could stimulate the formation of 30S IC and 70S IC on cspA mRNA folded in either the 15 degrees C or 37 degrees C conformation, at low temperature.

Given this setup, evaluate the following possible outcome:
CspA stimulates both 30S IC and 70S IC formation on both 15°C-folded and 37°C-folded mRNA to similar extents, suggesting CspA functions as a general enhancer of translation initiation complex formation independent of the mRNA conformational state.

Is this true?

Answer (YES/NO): NO